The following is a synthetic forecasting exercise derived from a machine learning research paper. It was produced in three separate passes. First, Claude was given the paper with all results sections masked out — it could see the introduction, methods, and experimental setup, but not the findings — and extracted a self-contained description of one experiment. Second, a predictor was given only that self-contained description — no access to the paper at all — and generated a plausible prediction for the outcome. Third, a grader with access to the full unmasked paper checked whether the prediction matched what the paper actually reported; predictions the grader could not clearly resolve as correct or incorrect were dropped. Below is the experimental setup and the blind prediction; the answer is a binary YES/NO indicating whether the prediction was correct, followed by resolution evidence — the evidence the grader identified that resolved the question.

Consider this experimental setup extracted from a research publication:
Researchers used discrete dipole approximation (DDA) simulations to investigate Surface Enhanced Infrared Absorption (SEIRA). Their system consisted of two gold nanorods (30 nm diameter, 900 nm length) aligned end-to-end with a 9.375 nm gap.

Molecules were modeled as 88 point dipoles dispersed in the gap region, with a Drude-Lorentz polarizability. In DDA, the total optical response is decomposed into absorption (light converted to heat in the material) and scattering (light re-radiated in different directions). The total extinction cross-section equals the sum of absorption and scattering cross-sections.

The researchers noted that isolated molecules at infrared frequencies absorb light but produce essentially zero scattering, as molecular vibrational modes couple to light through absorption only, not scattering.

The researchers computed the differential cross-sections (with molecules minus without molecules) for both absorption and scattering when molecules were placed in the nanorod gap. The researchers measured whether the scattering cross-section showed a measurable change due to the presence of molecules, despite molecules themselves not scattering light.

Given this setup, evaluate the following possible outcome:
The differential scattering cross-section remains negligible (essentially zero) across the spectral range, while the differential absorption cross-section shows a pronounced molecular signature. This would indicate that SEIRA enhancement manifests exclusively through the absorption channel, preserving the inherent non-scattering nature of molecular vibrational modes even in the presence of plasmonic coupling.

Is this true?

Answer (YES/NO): NO